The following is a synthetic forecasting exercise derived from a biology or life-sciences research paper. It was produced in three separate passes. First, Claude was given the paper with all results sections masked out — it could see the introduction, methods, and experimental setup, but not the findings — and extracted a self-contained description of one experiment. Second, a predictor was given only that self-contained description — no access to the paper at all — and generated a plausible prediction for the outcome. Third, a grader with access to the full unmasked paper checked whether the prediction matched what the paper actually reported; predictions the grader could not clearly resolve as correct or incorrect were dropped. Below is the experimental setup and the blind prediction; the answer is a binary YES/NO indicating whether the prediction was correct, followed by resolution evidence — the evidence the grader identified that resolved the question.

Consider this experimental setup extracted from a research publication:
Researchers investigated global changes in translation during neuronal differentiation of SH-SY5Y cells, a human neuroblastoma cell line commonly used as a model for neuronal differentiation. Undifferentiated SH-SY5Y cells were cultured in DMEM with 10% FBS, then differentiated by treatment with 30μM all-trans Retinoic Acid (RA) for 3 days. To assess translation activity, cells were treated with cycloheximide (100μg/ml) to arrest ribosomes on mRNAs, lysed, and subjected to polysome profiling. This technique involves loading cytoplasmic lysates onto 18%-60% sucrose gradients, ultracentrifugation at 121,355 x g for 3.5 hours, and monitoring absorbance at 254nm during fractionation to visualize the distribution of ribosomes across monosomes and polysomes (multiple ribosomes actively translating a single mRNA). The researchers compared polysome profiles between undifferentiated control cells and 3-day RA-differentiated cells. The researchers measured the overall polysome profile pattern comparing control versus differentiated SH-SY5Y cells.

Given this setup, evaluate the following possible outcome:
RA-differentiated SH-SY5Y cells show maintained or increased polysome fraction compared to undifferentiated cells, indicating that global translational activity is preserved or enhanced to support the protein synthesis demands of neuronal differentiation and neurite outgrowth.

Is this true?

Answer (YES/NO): NO